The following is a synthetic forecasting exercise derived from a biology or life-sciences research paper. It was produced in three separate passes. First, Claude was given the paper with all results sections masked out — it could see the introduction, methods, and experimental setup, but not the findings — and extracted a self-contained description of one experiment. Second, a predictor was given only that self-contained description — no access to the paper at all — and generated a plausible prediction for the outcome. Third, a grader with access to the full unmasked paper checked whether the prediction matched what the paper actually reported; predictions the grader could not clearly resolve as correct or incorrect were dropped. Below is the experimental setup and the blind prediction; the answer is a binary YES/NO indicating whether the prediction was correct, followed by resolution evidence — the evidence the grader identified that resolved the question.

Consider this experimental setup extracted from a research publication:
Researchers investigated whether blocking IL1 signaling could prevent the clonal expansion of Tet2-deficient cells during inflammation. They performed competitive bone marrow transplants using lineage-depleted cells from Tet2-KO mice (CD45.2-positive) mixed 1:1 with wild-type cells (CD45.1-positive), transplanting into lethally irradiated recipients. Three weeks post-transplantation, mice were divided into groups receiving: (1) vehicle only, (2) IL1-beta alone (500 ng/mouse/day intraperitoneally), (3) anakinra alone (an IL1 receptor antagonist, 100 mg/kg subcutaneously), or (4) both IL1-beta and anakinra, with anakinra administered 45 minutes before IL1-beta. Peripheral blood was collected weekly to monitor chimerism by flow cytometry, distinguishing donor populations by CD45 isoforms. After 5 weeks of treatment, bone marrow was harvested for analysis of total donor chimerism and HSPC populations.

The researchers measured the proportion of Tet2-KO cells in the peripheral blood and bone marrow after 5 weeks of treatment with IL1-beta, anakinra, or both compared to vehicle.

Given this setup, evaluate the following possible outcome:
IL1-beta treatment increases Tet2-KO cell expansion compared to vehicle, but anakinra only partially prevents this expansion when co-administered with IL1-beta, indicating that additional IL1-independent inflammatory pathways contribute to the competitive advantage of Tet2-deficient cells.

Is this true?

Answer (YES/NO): NO